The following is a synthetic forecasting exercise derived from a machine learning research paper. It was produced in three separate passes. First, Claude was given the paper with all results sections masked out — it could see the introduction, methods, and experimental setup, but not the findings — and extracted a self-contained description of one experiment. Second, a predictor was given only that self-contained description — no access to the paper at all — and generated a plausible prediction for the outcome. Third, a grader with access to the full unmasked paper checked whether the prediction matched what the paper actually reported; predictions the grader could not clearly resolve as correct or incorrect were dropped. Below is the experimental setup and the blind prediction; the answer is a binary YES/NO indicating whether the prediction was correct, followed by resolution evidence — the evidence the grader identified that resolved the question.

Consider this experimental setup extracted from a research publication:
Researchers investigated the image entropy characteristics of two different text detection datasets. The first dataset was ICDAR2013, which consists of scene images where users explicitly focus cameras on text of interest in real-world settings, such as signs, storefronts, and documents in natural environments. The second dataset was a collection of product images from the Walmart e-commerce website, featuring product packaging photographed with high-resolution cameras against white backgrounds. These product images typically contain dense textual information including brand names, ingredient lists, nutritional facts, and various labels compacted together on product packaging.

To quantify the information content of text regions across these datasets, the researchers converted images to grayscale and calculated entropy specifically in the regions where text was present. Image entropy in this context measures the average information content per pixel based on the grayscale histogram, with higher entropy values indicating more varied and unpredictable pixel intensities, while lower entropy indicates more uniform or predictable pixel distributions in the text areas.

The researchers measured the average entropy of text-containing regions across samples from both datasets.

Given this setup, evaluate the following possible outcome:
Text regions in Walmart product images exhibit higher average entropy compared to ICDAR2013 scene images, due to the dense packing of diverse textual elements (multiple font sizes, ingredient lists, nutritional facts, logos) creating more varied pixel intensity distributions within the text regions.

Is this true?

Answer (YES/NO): NO